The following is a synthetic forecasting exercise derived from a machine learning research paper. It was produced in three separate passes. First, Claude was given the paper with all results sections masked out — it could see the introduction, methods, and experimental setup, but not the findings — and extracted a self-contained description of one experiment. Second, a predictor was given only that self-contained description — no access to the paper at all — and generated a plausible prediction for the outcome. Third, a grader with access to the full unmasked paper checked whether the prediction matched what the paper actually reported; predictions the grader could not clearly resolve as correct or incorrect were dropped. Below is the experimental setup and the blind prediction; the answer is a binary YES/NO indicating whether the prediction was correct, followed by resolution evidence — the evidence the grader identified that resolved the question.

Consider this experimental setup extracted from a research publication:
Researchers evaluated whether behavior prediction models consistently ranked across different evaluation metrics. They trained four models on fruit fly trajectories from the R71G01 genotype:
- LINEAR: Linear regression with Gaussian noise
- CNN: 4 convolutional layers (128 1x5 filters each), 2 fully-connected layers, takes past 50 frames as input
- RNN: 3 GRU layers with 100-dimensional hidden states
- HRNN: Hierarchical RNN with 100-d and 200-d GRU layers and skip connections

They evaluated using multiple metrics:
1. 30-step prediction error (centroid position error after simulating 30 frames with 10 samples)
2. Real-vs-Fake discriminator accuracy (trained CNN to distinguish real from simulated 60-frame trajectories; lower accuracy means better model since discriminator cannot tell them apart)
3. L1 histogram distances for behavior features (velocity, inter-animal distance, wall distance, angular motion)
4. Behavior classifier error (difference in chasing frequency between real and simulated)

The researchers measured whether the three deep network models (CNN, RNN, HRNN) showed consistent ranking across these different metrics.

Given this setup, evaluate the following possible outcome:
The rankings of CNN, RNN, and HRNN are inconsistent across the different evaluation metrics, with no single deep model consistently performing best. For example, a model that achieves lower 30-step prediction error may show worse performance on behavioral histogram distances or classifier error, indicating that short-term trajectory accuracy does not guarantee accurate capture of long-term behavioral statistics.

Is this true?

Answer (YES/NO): YES